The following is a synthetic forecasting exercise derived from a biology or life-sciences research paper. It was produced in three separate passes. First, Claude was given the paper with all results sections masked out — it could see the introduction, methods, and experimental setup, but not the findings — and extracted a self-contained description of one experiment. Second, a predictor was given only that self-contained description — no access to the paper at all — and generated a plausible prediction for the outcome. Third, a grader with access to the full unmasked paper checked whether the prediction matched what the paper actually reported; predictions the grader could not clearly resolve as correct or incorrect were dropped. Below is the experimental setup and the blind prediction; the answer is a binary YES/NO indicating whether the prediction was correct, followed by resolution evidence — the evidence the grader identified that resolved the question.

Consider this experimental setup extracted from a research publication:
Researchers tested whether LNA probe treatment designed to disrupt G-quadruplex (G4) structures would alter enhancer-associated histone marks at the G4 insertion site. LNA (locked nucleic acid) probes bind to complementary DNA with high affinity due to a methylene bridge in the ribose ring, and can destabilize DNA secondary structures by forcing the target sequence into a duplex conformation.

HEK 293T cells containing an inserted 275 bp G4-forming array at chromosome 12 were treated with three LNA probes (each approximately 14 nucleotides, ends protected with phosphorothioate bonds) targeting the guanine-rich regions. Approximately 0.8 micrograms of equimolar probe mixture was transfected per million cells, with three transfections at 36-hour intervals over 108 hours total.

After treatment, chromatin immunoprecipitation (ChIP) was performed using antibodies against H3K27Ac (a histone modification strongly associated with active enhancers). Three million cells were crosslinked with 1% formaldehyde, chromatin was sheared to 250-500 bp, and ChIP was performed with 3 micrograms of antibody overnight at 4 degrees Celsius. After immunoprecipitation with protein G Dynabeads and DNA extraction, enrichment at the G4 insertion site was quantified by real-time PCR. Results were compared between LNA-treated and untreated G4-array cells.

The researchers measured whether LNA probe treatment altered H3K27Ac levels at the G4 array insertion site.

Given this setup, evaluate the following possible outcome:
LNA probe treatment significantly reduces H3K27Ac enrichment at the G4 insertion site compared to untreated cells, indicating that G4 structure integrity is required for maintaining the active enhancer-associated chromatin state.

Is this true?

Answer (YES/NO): YES